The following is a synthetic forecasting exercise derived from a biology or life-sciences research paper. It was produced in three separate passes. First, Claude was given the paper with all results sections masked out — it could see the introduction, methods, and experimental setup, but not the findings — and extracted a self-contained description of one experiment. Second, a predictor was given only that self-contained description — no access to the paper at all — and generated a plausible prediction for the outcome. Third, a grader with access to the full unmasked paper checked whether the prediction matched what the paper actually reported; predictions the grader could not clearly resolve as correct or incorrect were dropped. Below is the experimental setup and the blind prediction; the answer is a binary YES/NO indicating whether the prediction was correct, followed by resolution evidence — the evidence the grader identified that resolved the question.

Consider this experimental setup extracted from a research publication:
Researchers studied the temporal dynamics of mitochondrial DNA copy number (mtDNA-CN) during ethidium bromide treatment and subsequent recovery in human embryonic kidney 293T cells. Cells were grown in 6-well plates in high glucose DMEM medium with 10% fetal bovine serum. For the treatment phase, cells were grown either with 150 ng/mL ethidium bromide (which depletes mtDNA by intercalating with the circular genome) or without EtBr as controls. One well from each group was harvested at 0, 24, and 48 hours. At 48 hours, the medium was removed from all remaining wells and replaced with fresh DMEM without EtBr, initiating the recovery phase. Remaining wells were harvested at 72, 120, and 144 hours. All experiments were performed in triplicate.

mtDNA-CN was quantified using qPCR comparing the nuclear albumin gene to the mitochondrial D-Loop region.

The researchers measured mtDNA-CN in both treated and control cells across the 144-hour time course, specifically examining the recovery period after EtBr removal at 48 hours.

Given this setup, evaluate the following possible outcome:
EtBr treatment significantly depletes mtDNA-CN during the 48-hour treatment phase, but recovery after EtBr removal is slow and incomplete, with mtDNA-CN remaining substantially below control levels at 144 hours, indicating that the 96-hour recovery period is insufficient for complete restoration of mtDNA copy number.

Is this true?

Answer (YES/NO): NO